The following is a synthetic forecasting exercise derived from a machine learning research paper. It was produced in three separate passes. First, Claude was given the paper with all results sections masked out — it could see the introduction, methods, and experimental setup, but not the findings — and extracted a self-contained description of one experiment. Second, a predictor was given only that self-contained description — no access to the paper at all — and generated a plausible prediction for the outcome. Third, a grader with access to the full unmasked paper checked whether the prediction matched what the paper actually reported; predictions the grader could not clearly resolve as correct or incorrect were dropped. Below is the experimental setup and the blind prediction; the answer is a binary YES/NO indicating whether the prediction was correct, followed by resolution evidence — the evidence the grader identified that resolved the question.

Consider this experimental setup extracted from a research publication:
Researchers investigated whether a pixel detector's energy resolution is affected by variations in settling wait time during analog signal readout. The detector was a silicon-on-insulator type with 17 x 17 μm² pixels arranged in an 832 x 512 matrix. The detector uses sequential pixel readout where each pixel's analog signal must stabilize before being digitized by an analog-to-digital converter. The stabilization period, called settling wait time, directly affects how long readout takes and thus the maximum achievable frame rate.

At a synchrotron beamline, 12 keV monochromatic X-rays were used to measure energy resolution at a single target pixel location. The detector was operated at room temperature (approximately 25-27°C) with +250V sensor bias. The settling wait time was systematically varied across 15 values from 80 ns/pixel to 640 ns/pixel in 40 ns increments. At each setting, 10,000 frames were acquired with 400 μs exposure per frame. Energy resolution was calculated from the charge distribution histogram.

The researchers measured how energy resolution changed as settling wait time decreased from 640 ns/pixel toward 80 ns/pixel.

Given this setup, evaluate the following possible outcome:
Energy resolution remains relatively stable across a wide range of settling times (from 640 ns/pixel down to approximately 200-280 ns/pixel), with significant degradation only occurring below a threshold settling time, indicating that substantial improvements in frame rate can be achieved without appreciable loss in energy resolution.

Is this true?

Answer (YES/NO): YES